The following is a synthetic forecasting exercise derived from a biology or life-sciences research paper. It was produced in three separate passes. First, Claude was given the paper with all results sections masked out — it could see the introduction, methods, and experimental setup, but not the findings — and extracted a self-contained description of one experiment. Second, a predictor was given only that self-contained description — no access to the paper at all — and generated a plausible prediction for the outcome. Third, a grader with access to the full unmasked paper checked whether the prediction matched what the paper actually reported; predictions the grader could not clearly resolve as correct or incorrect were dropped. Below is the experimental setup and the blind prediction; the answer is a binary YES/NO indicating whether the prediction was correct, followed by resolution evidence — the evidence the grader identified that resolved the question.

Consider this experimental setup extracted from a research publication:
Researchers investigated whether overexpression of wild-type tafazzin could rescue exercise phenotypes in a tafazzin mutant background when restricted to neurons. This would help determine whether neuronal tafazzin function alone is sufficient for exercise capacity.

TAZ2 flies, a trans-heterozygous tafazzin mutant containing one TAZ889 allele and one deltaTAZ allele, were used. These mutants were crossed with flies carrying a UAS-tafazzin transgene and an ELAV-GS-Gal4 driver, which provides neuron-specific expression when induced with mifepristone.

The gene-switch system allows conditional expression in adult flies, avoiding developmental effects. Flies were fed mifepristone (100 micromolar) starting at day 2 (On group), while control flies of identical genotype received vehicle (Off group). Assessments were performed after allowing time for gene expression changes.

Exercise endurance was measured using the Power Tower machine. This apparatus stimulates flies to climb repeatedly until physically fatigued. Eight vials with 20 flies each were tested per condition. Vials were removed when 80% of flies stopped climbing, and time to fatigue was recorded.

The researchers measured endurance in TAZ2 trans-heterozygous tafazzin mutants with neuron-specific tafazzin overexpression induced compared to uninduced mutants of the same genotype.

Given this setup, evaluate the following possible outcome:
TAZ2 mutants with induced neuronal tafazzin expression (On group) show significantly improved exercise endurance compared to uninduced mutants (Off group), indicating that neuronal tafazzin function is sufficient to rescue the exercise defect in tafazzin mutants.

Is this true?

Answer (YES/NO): YES